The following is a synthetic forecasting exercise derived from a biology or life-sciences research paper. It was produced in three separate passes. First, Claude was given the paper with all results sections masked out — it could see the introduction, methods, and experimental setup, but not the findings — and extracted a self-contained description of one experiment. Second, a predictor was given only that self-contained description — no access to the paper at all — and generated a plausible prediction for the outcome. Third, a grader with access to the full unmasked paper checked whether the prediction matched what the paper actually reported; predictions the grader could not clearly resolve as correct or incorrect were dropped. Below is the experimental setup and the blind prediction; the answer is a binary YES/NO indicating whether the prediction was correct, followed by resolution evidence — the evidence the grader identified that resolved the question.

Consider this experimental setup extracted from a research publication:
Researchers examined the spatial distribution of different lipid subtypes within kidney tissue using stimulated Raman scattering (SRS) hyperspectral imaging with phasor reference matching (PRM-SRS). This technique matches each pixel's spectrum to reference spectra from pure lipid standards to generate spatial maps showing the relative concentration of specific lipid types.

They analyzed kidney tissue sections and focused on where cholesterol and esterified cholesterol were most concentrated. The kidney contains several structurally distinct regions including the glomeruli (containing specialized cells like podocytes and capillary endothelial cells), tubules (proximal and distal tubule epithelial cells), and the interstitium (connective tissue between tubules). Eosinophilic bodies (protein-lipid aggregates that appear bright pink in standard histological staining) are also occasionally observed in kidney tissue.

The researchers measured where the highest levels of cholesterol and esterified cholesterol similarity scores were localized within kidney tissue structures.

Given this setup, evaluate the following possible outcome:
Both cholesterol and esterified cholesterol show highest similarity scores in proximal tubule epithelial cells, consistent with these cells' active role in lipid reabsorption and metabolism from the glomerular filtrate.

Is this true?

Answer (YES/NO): NO